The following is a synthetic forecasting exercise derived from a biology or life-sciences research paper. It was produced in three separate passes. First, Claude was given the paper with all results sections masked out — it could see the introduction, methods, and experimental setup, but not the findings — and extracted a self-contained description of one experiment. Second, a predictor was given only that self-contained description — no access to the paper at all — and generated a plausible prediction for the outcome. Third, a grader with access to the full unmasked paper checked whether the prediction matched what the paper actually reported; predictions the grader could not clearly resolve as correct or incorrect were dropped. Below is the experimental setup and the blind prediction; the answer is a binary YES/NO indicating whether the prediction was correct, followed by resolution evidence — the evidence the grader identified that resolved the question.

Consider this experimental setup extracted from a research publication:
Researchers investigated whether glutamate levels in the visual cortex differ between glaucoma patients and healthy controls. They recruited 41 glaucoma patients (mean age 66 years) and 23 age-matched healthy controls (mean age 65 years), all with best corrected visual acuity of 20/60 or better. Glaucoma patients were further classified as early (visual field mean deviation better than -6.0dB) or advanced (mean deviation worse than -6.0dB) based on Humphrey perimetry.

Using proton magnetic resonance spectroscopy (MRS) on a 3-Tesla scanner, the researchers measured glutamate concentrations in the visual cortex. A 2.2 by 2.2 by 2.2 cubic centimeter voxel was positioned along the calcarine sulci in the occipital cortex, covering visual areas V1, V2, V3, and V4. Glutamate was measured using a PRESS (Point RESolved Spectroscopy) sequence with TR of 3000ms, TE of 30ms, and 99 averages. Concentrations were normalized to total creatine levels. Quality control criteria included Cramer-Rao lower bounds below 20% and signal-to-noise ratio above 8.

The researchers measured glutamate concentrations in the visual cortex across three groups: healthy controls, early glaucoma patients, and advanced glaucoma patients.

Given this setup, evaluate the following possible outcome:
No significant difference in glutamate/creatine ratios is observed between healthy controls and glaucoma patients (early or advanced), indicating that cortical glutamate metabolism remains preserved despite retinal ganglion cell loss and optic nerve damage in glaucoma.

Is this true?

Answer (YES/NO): NO